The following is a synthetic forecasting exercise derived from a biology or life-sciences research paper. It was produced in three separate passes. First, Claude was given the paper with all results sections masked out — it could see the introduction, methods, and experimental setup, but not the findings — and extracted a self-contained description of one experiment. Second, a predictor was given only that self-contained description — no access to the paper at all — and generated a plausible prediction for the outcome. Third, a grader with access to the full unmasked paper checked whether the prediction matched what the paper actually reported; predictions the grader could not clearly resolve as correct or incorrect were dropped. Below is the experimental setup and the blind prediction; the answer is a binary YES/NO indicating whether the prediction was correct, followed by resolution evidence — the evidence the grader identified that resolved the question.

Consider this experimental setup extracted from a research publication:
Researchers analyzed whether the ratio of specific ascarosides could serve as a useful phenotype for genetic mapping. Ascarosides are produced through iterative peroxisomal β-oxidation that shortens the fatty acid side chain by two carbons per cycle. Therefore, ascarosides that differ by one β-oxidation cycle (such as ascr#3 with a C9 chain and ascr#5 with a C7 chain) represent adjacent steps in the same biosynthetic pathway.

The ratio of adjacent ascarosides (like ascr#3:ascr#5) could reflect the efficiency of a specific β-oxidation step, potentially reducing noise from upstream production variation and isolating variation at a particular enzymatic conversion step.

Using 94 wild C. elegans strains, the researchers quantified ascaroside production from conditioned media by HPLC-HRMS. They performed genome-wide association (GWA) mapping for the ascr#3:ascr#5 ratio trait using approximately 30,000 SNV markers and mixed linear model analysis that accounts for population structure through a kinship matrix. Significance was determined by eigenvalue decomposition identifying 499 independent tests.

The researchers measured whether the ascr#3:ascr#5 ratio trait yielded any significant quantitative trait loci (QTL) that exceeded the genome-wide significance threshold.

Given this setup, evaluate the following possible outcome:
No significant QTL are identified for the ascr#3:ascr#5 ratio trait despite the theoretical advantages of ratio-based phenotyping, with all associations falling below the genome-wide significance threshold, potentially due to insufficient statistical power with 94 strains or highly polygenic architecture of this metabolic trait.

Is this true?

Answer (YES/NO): NO